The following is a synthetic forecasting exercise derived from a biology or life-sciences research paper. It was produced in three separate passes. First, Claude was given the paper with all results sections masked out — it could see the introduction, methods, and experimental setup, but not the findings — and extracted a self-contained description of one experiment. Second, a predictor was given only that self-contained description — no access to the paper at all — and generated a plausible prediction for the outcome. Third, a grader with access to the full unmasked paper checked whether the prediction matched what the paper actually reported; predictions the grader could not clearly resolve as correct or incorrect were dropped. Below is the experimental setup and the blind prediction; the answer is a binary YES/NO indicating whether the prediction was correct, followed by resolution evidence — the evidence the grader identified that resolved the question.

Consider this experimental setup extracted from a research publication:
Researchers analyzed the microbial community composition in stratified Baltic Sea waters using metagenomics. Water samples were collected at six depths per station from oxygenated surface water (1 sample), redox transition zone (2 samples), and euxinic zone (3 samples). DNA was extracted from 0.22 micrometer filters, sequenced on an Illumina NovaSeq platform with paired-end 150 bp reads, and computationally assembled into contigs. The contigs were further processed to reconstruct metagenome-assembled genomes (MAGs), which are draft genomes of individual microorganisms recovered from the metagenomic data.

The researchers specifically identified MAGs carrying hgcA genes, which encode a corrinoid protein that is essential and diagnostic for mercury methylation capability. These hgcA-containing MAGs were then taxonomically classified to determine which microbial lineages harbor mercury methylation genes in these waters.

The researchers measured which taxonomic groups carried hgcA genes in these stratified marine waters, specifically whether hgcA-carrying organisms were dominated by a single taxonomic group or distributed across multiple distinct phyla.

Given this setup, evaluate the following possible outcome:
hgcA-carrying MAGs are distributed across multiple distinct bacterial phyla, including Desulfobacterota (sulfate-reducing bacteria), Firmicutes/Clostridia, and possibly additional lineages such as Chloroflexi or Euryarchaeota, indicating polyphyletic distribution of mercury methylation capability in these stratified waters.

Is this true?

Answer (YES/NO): NO